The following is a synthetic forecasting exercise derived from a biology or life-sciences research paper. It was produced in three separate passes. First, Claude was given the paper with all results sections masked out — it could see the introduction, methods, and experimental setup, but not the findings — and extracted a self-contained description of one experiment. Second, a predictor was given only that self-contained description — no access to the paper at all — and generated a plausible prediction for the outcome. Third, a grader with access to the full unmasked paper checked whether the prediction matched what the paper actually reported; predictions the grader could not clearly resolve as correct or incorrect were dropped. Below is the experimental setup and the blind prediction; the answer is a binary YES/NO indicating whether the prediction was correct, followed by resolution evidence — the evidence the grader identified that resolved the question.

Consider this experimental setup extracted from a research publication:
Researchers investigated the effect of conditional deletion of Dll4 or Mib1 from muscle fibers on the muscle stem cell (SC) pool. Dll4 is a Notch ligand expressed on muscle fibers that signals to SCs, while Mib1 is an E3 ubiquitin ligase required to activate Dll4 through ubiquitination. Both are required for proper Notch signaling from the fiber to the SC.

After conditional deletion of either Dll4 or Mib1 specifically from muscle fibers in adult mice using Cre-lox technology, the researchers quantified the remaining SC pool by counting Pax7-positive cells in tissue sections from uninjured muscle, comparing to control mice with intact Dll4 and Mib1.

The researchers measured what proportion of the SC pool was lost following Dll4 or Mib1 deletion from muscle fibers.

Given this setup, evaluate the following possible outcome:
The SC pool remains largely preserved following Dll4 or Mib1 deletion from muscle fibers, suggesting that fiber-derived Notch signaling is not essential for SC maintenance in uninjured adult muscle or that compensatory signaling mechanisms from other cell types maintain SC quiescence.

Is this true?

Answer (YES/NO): NO